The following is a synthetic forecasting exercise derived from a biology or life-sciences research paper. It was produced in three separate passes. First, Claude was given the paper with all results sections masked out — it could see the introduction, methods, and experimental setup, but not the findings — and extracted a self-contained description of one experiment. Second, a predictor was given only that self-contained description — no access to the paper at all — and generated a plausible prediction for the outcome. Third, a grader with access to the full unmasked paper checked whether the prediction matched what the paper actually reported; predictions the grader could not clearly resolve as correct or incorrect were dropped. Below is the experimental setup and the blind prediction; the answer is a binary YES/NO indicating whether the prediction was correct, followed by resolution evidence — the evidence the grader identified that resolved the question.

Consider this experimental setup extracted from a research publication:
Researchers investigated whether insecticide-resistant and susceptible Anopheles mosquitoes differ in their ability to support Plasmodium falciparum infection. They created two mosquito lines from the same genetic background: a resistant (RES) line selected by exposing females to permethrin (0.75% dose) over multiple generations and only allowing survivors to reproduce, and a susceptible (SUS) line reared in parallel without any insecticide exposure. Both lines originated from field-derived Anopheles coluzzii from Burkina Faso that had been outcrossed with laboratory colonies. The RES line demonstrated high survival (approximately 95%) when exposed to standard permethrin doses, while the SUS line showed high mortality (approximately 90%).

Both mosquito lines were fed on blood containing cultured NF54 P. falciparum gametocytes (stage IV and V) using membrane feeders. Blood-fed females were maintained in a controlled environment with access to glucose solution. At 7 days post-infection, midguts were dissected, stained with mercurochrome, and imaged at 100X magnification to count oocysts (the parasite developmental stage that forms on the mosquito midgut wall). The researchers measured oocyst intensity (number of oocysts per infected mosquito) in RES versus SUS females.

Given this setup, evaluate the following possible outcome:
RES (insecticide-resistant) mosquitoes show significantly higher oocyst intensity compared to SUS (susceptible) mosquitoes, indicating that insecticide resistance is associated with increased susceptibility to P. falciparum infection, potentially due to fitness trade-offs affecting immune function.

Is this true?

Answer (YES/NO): YES